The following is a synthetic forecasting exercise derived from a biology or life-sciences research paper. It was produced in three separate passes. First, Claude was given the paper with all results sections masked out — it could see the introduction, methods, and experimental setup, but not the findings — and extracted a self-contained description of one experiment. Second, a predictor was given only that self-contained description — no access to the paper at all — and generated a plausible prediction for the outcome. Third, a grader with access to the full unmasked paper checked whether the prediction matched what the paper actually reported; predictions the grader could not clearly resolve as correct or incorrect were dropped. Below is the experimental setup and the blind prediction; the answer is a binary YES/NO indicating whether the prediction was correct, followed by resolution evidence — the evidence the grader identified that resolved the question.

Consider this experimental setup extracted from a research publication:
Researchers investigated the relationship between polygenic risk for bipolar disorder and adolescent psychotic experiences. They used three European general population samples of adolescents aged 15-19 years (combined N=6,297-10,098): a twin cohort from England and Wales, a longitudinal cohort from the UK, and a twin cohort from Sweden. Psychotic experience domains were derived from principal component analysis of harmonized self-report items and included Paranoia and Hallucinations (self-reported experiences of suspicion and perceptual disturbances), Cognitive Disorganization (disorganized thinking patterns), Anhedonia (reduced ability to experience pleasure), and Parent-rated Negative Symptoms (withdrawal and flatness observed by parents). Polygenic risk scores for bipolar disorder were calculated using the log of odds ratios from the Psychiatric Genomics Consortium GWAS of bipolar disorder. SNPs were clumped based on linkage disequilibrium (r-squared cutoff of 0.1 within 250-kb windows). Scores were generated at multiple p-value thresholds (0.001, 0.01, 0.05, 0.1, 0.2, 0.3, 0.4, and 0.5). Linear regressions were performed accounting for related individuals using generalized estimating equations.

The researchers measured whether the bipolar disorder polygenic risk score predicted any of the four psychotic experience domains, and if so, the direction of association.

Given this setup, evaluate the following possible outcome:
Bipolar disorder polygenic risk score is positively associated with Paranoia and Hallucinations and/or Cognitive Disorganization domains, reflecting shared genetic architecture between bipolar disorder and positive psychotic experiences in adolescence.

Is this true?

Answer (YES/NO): NO